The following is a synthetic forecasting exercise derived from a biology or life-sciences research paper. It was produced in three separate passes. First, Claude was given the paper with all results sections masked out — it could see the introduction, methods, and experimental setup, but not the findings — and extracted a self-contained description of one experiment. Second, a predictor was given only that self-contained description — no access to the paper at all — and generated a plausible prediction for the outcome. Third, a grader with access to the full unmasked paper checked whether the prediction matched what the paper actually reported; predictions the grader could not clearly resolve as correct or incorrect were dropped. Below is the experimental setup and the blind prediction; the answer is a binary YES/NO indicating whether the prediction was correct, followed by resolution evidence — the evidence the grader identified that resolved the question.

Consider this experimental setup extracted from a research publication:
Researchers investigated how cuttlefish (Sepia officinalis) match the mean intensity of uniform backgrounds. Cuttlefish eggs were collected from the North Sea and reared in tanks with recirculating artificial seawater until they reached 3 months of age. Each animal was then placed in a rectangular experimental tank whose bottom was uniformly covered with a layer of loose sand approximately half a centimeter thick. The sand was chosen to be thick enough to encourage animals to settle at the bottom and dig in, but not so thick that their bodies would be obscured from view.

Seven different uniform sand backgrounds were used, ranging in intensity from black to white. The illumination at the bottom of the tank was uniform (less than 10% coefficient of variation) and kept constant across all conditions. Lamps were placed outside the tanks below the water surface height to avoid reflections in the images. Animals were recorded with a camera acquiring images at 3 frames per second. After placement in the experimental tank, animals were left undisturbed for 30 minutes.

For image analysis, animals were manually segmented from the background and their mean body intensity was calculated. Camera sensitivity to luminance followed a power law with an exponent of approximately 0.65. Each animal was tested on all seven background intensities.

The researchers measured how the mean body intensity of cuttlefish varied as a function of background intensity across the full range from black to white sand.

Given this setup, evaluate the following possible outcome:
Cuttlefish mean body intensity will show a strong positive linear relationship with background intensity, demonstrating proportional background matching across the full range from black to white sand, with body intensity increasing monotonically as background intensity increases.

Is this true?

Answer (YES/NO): NO